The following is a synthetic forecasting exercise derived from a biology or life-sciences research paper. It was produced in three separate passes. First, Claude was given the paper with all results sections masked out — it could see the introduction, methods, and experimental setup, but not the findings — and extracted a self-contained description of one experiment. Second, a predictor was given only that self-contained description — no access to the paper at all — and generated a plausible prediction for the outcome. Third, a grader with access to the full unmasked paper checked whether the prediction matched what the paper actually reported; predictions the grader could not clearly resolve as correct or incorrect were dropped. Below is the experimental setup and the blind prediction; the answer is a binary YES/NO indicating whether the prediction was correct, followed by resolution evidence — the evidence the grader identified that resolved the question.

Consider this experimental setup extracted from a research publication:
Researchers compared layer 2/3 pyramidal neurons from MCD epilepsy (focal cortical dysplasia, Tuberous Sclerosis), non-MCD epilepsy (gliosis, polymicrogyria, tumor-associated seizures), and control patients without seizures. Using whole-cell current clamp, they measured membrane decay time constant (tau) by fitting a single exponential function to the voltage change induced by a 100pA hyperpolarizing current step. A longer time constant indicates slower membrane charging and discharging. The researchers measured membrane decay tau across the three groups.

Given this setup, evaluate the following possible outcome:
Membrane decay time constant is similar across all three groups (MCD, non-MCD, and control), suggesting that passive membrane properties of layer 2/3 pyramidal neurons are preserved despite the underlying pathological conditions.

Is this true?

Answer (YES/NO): NO